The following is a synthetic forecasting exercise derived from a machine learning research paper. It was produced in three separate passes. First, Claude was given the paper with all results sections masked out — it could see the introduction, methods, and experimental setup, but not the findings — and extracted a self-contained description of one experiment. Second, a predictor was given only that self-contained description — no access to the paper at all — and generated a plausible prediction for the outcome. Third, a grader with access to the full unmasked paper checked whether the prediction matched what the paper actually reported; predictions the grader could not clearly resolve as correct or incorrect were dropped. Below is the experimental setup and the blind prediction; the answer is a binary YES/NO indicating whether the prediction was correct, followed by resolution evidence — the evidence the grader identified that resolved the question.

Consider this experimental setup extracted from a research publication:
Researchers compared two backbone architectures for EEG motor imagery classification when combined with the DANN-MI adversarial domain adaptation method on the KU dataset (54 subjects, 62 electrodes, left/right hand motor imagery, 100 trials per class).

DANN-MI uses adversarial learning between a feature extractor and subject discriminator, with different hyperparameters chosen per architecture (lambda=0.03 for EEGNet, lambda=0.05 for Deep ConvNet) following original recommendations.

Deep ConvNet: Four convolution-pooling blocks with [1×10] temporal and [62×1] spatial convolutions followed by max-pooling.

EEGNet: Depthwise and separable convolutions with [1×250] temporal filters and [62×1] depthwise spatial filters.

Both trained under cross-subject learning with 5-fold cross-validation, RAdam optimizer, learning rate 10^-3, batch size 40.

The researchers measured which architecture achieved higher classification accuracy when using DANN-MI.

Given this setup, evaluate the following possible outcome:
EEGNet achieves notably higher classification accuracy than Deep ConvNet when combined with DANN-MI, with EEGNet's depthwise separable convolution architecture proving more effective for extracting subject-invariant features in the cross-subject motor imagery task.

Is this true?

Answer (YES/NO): NO